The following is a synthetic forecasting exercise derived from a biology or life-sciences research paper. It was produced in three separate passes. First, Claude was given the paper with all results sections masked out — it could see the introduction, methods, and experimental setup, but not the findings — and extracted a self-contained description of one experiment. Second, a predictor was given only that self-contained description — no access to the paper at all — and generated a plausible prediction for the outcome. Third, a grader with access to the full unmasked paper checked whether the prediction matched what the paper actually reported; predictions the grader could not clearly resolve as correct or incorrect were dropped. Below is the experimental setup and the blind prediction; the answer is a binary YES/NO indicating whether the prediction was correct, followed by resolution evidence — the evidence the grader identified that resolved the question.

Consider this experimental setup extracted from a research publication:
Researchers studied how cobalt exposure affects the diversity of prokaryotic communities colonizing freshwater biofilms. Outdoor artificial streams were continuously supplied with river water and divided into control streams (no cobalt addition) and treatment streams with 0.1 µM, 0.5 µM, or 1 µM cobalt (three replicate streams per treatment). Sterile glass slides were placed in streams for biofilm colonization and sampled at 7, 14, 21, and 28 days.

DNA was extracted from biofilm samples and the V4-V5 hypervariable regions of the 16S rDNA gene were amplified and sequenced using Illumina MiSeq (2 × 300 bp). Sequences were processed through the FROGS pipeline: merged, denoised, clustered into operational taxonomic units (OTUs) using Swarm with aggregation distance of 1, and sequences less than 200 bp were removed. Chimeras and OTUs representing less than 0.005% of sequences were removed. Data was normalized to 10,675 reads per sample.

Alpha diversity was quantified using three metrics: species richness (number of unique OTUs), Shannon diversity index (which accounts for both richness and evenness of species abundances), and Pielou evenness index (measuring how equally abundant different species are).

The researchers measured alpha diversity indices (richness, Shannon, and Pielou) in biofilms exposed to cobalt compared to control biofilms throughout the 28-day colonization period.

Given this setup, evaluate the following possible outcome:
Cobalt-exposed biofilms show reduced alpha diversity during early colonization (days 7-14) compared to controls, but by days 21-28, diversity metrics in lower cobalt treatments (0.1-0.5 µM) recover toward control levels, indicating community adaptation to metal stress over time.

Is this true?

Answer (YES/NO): NO